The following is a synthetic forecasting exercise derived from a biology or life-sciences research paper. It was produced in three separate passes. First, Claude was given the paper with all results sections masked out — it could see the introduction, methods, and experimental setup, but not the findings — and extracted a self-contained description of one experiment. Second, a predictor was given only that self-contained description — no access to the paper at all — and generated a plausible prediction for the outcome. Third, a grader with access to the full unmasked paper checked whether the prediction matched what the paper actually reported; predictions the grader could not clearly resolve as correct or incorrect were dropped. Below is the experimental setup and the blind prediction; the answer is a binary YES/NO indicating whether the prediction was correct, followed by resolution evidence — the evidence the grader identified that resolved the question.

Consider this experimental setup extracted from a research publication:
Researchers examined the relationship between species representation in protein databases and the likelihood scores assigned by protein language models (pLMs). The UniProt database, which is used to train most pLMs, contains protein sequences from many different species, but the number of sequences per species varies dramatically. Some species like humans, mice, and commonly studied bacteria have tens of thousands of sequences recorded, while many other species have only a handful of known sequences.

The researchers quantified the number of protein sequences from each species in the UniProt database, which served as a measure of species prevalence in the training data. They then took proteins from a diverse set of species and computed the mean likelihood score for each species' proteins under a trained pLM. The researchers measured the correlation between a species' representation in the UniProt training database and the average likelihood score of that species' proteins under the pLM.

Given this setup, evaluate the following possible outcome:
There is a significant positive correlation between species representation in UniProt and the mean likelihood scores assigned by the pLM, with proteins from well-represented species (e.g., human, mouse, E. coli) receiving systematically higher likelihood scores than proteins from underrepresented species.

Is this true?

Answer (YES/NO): NO